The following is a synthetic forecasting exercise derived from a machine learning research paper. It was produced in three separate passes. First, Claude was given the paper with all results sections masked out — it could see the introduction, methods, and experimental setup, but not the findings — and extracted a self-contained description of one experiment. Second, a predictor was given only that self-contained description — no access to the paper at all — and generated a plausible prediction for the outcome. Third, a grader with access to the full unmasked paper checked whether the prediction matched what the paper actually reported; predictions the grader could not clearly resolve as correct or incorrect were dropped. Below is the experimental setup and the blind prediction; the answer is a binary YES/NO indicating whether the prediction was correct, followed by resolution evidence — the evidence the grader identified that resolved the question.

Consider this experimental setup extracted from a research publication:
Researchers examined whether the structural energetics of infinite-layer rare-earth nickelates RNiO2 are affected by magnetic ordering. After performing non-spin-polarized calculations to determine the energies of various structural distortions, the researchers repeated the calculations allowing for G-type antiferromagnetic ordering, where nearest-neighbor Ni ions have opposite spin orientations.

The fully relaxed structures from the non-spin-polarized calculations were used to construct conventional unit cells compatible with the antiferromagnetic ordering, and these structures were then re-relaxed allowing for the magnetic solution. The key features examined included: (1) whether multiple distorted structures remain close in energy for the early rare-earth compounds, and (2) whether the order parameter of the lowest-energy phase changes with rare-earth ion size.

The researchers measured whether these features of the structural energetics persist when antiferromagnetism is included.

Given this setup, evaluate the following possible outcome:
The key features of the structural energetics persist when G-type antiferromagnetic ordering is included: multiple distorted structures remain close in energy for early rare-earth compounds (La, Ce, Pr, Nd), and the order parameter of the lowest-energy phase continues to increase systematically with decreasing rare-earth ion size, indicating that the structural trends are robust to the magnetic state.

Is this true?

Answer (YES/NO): NO